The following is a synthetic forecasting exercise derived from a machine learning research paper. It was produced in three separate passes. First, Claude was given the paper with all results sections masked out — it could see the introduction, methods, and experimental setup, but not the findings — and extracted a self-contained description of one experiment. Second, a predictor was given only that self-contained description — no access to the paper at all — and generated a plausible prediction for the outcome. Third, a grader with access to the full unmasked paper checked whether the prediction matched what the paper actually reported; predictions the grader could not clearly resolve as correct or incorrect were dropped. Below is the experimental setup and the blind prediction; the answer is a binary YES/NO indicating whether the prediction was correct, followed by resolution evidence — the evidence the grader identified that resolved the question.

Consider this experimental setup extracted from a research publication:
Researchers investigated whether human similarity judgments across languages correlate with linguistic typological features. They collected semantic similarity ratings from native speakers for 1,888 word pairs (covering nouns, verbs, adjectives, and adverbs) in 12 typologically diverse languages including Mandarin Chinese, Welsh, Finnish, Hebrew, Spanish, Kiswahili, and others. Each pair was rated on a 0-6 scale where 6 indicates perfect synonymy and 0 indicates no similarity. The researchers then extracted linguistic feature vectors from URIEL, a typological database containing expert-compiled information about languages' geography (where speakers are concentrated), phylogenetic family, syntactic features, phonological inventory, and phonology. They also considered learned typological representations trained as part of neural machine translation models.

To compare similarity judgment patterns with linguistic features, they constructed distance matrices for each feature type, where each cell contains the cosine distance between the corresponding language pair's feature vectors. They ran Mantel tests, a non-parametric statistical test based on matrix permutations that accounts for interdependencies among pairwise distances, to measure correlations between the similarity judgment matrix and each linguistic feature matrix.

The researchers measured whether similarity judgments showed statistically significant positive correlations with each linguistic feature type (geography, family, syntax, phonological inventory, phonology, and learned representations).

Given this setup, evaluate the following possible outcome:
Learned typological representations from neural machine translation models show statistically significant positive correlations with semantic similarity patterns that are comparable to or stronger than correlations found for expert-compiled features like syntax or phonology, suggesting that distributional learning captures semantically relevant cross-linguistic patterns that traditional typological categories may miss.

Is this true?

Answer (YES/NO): NO